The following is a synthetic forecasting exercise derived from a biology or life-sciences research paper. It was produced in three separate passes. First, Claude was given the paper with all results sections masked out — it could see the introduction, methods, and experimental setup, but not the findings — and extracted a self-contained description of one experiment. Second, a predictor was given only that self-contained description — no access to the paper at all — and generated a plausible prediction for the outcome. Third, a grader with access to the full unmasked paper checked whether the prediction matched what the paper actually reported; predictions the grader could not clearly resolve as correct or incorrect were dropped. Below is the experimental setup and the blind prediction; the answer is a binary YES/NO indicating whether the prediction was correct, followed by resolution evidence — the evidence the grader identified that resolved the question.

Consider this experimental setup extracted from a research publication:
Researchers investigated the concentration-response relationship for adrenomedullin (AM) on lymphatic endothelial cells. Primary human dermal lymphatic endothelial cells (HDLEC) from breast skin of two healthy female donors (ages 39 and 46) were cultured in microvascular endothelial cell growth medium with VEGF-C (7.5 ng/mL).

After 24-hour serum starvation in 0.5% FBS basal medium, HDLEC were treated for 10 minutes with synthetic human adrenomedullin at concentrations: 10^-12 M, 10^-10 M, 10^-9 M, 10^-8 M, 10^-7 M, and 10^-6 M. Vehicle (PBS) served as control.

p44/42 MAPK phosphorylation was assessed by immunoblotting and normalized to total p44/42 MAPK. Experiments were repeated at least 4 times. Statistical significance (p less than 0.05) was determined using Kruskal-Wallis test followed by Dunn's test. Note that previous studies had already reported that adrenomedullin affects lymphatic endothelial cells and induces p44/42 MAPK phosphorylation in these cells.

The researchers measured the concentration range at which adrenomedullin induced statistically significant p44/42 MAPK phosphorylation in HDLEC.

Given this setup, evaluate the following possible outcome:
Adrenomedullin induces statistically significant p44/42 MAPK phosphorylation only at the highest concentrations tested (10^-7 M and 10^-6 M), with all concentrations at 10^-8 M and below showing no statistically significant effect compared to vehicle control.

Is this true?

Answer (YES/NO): NO